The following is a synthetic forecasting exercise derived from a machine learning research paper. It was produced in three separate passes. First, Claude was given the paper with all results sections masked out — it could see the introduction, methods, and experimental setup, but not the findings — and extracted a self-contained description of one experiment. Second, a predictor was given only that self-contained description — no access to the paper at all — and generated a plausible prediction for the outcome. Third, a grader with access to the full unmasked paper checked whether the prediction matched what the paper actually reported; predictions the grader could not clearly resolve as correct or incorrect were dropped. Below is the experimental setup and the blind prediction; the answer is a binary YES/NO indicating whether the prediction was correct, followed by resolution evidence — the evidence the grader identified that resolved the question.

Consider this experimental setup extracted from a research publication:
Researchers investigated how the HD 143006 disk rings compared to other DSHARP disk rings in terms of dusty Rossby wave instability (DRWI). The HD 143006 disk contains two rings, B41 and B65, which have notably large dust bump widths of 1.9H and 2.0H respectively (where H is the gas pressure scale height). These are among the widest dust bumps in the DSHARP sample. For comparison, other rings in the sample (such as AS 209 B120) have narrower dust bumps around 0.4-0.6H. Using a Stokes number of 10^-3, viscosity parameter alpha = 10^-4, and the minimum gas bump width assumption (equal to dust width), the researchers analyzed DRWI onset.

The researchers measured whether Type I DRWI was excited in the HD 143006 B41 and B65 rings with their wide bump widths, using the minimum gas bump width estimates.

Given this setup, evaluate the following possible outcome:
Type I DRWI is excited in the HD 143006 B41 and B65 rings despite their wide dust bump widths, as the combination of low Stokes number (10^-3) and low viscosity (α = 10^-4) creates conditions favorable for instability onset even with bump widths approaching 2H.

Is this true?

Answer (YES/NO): NO